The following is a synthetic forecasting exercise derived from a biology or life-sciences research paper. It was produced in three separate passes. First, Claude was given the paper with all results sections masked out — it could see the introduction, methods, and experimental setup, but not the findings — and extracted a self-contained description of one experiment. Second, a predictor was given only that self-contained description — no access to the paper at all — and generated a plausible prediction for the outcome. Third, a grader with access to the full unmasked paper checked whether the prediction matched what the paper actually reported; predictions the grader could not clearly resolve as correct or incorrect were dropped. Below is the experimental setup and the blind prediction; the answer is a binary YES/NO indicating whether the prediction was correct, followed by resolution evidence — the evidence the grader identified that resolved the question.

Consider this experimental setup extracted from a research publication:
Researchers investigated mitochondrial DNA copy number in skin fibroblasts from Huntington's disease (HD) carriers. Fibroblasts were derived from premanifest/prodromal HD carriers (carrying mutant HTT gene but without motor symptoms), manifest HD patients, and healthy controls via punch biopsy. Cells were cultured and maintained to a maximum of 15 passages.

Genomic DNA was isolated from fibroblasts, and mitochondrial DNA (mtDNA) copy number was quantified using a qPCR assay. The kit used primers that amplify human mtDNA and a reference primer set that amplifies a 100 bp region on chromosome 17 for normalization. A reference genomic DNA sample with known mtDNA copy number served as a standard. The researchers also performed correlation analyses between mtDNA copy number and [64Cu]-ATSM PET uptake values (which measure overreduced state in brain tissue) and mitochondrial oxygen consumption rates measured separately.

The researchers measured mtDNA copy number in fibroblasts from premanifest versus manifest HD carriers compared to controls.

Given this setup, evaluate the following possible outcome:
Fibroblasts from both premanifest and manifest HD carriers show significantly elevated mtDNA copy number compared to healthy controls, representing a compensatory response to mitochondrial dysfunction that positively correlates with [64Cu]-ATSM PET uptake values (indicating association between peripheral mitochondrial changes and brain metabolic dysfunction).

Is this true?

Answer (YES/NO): NO